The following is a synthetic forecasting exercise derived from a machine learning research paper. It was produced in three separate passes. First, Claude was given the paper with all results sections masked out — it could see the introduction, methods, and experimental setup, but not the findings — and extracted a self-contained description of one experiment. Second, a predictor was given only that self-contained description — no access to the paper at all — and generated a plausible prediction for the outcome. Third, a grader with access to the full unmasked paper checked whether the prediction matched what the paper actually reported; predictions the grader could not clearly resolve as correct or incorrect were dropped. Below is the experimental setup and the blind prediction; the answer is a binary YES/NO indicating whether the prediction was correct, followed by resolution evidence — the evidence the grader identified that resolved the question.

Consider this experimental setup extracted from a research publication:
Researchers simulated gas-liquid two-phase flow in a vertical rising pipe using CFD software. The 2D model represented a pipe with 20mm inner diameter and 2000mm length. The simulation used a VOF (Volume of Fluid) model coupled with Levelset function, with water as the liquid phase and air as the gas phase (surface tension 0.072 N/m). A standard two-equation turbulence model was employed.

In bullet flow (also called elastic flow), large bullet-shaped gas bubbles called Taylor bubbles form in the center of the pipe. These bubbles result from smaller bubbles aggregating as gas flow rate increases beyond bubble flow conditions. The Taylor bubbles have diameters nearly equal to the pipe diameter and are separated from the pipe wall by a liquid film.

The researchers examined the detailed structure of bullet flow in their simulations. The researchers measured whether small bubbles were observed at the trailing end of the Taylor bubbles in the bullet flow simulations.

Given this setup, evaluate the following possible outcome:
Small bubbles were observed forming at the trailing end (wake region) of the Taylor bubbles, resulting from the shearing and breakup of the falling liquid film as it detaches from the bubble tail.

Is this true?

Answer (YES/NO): NO